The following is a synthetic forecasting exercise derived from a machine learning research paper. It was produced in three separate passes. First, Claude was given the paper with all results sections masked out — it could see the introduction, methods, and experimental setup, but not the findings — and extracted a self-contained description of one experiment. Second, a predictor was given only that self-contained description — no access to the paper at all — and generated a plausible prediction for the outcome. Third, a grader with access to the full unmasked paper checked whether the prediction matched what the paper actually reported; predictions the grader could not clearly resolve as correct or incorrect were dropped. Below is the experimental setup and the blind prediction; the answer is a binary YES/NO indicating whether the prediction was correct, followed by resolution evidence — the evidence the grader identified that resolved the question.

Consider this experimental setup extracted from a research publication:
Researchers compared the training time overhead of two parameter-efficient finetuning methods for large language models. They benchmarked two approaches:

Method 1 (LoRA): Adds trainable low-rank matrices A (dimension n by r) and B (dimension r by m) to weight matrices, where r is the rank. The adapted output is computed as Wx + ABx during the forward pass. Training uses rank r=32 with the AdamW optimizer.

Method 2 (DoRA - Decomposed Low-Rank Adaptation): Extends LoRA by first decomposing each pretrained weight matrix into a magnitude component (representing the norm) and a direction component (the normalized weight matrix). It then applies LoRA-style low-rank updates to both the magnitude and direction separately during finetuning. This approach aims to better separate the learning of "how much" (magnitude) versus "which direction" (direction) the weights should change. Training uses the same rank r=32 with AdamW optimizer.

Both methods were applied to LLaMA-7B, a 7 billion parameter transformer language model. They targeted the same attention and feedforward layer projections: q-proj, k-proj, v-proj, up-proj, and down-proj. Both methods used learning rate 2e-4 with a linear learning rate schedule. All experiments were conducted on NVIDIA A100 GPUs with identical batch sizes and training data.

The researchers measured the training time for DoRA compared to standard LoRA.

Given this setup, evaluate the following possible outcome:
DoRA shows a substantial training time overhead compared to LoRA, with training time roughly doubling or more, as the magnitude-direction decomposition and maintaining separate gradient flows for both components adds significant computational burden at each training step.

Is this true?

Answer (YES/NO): NO